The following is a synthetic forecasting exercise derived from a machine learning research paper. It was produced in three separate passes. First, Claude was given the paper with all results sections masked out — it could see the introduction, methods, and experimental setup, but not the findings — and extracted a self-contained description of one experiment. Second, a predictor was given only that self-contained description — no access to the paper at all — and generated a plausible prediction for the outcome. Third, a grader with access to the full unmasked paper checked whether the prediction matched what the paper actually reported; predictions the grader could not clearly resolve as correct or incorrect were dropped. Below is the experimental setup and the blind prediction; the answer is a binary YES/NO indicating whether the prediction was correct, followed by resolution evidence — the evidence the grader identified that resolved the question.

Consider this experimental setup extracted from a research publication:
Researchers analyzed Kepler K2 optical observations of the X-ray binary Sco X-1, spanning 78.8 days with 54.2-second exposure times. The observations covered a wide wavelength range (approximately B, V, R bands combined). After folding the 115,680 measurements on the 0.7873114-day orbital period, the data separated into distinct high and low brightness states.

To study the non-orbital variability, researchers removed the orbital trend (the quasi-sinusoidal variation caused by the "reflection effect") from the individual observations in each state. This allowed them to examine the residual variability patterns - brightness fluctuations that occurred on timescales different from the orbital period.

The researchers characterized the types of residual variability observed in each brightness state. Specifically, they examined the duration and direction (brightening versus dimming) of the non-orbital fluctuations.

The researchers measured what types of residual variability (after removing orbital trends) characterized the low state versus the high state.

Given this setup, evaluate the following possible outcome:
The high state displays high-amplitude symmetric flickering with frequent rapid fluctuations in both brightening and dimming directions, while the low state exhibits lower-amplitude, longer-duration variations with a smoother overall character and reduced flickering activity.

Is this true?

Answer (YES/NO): NO